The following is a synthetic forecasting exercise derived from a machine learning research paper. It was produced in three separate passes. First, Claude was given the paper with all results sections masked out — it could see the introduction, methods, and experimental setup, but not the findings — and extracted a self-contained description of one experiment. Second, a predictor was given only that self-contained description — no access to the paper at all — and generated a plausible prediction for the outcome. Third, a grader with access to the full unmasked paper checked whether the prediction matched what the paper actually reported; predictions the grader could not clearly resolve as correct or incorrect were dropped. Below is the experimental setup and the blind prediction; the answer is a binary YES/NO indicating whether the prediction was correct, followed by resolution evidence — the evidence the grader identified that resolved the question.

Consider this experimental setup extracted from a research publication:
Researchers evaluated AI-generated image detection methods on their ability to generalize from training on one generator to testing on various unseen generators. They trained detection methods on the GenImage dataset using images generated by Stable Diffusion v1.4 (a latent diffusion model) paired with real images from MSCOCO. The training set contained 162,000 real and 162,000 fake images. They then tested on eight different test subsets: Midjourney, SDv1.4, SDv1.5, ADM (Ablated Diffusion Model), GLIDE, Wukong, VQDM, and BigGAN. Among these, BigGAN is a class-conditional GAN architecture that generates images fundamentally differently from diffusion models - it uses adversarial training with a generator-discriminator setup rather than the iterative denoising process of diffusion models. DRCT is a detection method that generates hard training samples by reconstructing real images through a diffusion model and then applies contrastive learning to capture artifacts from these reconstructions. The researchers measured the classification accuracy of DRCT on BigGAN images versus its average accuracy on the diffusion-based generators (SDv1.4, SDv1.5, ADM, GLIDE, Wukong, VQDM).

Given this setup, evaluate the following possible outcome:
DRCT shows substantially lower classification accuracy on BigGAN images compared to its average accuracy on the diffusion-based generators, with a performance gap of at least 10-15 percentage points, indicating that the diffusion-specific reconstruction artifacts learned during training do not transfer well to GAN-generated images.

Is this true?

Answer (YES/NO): NO